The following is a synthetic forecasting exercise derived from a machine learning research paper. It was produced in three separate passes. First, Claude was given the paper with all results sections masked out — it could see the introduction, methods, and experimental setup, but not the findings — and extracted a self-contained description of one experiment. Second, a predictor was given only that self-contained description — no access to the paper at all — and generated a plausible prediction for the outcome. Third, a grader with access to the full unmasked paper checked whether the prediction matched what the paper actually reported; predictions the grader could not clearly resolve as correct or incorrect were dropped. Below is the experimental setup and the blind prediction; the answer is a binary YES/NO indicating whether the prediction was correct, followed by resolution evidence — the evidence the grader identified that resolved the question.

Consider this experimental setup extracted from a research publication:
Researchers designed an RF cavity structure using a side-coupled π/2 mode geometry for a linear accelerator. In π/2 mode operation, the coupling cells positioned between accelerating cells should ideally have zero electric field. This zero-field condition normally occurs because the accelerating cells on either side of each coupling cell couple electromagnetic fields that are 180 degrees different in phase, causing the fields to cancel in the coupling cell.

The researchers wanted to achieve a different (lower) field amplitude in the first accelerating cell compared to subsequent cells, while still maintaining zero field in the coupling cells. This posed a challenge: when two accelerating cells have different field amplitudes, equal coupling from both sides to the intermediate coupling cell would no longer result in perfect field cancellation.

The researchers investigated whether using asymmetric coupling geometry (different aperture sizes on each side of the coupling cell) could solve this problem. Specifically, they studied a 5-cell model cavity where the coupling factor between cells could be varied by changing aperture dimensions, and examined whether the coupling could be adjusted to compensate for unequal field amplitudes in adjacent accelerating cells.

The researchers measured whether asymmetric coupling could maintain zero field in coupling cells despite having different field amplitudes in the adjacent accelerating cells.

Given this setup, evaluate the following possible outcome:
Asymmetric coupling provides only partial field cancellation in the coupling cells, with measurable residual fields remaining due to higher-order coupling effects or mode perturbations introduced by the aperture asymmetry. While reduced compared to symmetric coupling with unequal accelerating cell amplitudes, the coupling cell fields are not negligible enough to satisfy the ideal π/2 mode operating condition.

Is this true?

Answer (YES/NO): NO